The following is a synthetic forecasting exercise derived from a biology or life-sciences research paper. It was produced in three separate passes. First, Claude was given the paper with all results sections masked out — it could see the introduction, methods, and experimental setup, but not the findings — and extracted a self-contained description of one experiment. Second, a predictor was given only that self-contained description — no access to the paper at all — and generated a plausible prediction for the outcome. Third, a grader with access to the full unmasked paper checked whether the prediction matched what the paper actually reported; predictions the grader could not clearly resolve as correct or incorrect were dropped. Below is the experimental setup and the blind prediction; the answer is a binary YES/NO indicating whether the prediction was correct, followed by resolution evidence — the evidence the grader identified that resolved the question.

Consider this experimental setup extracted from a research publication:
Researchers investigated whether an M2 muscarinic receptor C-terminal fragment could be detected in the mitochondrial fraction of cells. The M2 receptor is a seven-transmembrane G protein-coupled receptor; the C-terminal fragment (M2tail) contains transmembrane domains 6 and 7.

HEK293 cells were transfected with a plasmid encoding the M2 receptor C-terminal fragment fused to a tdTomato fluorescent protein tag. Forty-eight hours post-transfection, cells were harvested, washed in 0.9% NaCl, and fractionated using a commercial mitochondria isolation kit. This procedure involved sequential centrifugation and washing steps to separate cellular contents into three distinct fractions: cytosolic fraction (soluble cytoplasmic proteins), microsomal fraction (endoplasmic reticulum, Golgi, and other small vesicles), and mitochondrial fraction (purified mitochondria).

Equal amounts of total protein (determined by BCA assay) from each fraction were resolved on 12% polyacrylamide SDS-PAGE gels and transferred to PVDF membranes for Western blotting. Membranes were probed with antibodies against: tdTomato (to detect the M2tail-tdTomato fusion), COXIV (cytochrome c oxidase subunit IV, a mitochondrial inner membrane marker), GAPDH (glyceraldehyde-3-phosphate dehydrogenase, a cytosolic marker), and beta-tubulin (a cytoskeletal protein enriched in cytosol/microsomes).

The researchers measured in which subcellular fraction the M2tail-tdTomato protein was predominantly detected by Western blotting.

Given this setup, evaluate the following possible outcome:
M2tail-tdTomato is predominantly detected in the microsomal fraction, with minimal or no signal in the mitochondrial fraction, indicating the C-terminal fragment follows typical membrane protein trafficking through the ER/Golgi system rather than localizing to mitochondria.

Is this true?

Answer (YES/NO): NO